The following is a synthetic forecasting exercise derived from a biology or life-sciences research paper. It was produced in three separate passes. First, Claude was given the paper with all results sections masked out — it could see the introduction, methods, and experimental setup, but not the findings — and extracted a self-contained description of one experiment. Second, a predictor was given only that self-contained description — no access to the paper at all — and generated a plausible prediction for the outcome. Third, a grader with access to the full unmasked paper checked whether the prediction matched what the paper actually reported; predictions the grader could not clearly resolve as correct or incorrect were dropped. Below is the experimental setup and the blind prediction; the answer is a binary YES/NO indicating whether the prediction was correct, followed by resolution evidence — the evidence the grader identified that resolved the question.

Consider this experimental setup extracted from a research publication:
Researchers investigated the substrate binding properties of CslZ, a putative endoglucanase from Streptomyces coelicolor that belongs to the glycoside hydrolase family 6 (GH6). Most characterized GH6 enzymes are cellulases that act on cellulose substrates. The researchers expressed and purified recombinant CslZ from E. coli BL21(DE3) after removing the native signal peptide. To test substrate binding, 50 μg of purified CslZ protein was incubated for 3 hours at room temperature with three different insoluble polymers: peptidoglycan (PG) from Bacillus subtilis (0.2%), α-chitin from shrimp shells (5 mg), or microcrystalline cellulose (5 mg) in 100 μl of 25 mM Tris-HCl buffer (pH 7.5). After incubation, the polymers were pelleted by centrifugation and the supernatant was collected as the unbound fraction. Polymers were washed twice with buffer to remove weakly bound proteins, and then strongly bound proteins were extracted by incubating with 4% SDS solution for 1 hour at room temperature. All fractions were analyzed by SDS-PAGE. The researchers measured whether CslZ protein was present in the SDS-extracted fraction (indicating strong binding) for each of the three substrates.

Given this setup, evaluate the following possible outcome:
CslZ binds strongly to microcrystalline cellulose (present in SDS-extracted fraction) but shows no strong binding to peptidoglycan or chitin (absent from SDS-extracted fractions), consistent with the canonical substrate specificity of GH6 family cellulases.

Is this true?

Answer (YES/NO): NO